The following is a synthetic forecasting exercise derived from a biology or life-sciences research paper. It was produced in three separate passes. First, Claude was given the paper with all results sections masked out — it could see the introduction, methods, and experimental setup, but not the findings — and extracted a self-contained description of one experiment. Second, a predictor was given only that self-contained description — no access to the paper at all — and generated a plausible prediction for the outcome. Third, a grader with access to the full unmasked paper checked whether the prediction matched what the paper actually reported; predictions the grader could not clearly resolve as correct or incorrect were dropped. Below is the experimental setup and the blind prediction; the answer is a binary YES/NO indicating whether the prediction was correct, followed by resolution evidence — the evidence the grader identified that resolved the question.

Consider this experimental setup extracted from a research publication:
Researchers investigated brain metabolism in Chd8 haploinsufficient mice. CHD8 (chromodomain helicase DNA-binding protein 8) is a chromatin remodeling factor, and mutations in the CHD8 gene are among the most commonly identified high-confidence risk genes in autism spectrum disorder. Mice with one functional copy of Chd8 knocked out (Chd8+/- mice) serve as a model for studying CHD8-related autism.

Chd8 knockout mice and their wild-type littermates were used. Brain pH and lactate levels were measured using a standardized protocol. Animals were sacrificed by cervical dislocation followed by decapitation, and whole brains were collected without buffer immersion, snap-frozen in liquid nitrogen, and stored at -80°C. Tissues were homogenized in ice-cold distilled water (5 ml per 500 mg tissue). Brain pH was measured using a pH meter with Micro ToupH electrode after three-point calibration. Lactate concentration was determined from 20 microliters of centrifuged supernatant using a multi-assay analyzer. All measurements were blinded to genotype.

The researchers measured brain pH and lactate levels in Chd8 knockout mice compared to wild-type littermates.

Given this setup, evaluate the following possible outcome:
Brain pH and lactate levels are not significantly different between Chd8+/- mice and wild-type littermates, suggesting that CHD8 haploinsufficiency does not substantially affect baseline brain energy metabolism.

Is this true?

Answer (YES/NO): NO